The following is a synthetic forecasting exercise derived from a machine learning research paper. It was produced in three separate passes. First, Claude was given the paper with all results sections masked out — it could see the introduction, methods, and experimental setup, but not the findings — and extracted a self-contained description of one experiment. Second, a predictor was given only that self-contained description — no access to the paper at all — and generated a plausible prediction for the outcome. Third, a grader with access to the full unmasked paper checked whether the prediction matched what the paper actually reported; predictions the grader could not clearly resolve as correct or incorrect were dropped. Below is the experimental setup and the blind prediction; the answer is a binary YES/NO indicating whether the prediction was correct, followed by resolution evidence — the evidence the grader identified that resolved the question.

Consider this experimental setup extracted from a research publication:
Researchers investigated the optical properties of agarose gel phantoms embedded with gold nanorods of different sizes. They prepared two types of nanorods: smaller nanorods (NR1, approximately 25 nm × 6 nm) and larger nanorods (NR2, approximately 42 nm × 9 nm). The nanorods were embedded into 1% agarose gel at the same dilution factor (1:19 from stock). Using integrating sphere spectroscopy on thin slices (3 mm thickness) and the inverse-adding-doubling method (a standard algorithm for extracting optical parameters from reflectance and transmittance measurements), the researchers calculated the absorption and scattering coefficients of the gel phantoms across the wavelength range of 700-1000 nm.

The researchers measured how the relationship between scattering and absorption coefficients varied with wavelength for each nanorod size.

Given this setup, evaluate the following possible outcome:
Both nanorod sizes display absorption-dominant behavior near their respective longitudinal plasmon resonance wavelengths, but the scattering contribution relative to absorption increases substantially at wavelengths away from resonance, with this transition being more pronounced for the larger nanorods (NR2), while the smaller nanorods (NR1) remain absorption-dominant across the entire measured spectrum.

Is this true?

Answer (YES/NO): NO